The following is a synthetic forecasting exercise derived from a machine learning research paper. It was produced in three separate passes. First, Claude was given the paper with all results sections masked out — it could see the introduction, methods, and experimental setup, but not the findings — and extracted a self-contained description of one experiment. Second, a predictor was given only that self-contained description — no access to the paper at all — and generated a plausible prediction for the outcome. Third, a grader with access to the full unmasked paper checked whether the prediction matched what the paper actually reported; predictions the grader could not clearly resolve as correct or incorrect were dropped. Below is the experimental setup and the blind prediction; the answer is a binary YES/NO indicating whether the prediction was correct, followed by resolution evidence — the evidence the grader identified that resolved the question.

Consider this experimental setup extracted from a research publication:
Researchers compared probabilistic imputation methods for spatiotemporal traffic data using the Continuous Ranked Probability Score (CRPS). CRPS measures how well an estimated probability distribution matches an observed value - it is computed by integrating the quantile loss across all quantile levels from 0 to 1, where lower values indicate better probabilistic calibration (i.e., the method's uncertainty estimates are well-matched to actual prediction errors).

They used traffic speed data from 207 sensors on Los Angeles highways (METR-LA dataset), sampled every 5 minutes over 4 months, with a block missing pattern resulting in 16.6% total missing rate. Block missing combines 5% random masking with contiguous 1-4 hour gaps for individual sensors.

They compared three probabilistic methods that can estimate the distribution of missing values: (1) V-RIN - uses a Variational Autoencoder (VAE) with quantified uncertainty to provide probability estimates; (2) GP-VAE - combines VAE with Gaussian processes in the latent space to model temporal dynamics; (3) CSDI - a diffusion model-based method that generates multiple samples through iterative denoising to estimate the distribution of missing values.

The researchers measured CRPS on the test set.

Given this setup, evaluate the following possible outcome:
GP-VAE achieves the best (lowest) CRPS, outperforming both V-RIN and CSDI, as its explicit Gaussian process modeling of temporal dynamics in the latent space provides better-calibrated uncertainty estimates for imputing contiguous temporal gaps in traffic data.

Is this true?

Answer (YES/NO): NO